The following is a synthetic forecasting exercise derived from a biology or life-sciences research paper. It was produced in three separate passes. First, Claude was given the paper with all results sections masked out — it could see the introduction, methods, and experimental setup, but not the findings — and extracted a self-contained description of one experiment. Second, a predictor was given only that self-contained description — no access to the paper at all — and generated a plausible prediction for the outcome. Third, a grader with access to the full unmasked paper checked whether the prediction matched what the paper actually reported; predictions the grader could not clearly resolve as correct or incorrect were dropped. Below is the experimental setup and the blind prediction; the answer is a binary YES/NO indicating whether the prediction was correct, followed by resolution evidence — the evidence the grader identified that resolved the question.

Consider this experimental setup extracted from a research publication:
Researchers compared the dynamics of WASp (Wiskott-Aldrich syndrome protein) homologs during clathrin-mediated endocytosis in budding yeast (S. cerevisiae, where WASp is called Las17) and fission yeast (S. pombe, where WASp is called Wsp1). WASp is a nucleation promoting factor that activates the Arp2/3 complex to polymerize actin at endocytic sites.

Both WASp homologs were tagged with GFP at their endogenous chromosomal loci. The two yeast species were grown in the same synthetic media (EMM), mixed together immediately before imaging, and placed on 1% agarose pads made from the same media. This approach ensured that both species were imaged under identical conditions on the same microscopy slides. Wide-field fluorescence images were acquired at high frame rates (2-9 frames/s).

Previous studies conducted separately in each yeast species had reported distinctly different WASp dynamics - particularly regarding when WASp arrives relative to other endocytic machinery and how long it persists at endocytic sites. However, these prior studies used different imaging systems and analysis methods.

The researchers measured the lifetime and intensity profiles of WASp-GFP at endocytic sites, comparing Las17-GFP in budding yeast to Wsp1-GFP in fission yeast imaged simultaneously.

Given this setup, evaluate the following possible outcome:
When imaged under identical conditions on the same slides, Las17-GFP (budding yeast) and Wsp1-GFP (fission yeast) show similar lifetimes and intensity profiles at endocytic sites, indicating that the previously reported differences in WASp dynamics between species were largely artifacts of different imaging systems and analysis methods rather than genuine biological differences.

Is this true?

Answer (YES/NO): NO